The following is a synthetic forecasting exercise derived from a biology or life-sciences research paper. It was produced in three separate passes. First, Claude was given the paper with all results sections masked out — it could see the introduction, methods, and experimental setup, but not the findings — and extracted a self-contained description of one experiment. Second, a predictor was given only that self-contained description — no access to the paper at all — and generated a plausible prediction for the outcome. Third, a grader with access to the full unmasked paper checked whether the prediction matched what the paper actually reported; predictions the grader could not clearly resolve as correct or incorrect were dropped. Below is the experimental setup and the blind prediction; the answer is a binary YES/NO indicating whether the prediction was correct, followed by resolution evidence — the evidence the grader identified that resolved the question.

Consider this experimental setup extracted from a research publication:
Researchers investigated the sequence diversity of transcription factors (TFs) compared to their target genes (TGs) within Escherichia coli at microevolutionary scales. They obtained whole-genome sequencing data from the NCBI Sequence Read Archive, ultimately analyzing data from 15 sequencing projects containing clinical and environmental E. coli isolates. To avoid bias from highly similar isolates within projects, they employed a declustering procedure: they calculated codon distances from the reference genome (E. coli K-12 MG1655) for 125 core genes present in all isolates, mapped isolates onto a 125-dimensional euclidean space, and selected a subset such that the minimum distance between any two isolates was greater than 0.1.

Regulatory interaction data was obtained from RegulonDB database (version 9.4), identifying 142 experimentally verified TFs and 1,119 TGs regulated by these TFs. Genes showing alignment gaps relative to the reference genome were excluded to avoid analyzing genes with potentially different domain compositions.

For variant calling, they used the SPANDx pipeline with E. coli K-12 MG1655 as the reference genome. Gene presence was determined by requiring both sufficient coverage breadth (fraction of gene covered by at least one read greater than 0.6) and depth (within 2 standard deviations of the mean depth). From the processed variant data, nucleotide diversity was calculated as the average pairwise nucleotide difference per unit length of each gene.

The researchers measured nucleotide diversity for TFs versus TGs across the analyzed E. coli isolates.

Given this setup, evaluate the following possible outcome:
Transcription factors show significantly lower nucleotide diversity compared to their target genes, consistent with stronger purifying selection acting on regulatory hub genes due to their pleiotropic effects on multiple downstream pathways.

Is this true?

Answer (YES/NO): YES